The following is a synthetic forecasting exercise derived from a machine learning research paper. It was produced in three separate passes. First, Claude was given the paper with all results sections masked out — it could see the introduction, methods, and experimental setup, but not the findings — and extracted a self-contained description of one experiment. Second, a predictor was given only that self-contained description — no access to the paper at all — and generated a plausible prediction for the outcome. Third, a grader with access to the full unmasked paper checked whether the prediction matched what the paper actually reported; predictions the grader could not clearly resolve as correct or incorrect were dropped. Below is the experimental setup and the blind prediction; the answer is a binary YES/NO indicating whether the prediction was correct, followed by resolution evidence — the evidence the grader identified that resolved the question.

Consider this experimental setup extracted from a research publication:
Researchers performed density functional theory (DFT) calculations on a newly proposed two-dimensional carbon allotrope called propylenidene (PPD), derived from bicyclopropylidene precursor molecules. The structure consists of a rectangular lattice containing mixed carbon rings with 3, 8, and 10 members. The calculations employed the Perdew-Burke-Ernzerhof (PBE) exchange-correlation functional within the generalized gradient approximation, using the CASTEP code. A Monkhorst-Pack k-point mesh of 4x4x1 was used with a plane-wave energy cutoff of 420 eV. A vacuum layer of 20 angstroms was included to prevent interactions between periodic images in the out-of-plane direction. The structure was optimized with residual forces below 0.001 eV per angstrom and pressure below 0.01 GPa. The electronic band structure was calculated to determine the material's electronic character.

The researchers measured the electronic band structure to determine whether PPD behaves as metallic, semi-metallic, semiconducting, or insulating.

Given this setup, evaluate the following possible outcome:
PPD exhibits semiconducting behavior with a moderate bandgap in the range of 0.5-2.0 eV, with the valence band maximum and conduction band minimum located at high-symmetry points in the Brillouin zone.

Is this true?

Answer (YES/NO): NO